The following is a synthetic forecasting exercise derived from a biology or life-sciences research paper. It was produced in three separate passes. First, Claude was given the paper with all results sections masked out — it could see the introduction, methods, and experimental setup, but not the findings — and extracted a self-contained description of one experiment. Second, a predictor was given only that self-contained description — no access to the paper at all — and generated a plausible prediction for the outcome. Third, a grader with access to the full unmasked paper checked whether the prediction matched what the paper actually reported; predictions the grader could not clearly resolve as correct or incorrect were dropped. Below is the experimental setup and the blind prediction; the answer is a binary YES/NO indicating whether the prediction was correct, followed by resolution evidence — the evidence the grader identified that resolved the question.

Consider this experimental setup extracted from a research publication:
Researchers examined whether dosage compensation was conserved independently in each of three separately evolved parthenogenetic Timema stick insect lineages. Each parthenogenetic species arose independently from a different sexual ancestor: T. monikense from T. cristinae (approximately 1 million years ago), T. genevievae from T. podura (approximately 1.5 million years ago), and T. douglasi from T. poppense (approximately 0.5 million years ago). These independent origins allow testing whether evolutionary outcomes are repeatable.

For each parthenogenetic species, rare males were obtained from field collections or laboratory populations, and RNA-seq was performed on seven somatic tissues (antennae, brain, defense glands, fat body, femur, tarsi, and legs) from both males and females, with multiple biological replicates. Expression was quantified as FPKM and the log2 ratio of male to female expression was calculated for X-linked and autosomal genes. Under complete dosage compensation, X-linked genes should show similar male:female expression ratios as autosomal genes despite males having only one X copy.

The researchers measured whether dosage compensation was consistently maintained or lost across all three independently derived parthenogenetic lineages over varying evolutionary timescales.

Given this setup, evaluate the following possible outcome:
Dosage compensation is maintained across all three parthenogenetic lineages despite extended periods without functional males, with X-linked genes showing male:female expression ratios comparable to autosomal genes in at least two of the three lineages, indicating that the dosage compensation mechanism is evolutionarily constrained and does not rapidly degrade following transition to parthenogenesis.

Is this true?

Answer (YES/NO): YES